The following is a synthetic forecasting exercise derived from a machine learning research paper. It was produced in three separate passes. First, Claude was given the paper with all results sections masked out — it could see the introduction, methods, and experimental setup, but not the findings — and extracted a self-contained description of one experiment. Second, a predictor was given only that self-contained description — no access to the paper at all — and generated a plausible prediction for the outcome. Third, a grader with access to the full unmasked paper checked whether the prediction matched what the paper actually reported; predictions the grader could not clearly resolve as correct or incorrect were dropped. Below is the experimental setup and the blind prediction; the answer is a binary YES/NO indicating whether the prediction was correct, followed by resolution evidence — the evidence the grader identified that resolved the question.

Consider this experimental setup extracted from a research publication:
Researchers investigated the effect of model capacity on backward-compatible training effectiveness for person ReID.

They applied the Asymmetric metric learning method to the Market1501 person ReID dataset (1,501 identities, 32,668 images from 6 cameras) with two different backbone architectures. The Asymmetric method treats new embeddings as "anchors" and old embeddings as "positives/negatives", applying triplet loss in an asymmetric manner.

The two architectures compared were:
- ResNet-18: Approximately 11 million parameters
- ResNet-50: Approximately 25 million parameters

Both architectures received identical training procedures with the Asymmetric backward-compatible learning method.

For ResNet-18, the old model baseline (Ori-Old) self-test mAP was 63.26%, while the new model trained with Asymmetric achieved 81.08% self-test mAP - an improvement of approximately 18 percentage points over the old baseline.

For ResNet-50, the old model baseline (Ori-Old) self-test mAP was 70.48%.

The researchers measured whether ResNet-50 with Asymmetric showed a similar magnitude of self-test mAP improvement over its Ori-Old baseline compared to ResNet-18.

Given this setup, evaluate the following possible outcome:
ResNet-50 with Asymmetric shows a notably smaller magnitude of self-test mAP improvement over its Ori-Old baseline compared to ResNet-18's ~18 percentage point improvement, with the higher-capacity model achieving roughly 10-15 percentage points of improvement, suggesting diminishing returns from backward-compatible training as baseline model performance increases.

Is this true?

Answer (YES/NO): NO